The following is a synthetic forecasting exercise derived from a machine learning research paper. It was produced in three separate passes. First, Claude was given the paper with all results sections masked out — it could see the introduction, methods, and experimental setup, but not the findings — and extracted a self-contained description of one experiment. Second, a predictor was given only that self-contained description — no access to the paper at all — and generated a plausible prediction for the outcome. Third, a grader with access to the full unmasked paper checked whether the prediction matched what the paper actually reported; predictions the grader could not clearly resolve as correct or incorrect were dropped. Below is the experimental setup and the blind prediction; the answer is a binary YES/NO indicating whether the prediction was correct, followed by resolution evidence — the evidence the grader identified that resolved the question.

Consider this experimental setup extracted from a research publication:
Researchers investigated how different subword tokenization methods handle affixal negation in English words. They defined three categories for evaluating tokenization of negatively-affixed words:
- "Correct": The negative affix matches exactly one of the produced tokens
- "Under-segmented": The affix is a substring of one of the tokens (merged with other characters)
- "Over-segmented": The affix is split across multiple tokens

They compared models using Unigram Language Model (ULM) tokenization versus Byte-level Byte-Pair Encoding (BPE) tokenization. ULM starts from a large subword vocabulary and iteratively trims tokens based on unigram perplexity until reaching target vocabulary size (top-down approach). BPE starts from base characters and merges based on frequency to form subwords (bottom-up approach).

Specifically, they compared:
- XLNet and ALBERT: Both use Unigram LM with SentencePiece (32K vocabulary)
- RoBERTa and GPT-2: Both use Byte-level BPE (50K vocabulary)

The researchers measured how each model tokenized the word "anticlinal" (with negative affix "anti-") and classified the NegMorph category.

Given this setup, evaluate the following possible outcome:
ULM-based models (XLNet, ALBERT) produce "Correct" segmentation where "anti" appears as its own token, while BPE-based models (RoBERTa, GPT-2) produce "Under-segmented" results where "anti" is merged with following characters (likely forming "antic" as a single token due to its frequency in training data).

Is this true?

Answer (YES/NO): YES